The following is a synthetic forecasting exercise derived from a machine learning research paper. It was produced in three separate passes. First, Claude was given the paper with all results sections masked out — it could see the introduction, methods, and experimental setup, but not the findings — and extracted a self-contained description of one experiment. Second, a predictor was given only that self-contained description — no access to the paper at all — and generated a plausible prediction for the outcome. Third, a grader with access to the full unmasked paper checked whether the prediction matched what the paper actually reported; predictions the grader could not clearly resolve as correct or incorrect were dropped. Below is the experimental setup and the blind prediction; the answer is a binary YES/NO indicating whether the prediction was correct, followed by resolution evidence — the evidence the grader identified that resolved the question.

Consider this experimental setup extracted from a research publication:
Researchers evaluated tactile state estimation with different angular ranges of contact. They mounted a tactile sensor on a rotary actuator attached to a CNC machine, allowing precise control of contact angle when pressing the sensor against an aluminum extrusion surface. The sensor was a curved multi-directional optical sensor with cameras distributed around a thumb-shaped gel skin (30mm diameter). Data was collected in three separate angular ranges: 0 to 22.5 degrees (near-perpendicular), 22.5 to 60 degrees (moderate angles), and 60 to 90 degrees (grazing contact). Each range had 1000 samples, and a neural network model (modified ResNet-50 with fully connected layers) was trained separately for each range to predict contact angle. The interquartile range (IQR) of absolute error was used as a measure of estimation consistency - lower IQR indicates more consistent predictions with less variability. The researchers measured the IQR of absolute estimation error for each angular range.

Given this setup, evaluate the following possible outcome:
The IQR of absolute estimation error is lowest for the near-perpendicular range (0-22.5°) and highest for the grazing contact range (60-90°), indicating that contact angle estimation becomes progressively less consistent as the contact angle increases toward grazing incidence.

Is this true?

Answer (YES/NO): NO